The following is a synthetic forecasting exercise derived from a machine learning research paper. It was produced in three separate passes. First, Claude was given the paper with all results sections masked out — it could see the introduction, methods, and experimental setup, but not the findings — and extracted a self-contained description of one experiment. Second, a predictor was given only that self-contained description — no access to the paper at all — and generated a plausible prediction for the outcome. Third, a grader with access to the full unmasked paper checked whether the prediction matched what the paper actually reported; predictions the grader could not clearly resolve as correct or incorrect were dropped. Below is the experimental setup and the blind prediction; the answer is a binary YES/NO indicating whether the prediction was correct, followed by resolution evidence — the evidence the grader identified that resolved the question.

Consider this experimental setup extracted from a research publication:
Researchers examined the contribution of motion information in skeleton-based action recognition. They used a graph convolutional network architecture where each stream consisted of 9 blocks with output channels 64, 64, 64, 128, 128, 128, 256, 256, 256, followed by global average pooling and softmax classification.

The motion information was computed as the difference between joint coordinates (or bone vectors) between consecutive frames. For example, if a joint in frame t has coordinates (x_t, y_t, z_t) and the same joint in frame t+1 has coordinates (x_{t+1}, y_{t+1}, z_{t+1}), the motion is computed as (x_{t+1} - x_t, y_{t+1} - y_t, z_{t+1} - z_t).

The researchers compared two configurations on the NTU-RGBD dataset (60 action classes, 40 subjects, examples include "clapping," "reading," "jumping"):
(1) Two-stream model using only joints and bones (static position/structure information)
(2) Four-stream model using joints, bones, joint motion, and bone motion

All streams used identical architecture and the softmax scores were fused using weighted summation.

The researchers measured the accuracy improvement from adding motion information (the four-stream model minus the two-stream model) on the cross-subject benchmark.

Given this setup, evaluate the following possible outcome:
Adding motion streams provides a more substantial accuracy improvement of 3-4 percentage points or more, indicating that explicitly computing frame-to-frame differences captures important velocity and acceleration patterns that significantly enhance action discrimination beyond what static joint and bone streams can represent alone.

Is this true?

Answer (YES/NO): NO